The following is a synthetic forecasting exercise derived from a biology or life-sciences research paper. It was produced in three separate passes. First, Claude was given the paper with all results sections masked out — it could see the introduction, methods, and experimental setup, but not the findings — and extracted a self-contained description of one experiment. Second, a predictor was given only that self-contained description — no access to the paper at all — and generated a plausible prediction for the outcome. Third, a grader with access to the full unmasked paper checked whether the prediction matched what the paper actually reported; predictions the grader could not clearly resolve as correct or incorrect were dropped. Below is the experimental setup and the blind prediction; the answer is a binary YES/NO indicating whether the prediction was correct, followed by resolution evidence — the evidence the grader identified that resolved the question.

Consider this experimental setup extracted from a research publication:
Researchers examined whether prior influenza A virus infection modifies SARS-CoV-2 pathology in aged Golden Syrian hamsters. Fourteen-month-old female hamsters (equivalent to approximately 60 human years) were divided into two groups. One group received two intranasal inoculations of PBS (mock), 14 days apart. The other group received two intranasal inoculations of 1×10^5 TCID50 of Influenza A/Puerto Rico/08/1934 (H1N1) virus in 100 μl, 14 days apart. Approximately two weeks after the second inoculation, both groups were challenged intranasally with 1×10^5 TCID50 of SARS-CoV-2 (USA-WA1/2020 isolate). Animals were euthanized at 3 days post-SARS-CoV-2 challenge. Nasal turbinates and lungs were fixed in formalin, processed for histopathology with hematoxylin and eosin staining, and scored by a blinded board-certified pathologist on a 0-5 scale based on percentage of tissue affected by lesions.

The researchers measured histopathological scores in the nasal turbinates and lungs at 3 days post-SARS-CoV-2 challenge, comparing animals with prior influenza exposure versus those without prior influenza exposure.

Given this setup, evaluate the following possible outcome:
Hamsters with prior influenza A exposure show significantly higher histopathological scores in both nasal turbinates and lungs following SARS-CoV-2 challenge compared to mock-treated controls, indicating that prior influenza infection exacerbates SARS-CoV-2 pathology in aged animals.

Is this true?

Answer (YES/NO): NO